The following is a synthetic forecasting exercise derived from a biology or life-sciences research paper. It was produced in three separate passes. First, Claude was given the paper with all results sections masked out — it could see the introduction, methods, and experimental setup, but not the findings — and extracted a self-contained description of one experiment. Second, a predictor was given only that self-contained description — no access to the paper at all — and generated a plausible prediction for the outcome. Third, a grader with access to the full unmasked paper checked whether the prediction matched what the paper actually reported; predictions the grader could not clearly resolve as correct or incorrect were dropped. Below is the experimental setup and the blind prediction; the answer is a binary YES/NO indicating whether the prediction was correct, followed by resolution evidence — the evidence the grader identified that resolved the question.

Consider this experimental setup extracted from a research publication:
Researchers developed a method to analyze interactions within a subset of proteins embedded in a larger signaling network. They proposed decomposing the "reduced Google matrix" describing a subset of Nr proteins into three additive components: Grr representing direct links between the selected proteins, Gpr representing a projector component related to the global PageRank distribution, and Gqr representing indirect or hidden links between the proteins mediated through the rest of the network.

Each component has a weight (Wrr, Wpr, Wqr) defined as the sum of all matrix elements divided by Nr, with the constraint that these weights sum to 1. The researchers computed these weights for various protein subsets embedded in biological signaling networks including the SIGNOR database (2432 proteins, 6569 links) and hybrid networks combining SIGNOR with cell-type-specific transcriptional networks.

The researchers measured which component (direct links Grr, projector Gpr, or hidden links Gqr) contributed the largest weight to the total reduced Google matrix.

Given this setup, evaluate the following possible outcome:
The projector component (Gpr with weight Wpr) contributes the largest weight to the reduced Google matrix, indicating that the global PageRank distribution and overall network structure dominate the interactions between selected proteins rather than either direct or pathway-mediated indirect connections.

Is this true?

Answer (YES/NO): YES